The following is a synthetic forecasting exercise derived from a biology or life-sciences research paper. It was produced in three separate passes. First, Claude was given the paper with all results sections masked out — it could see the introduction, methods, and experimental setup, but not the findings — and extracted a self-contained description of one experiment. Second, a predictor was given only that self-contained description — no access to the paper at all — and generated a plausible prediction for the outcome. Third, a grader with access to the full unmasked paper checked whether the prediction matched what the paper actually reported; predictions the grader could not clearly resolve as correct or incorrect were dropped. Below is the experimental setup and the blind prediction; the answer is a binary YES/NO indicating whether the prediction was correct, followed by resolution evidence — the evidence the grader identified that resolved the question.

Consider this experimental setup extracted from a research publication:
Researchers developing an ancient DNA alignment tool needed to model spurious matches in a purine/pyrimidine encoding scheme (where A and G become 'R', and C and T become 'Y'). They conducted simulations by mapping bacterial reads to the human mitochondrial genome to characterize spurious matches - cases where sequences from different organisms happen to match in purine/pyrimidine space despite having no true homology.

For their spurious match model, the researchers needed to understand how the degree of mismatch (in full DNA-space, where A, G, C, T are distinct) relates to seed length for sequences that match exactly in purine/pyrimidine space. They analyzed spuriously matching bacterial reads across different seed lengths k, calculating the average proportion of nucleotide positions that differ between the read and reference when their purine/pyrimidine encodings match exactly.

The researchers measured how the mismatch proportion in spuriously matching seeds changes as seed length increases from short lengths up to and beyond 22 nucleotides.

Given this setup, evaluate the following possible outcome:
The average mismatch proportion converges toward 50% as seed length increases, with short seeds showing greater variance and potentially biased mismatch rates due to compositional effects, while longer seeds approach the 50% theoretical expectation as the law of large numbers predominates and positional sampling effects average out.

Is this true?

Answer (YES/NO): NO